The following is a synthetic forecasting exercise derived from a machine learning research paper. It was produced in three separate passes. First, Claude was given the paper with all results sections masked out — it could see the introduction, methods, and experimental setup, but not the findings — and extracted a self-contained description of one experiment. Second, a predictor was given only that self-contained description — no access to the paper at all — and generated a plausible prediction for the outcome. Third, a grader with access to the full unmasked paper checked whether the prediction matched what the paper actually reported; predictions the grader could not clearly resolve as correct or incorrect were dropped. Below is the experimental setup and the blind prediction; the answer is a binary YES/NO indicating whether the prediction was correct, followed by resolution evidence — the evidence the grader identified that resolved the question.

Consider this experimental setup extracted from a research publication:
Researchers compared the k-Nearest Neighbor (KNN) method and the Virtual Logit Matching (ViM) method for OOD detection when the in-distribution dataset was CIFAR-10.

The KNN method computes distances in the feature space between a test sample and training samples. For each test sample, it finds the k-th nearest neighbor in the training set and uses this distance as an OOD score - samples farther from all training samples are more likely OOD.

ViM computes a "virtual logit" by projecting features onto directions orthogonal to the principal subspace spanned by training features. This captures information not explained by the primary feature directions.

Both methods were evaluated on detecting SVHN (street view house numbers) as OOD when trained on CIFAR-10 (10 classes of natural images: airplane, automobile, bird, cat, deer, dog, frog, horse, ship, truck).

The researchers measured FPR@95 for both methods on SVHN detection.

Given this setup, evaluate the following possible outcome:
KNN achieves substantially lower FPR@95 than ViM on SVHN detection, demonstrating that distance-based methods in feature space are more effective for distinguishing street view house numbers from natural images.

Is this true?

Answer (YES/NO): NO